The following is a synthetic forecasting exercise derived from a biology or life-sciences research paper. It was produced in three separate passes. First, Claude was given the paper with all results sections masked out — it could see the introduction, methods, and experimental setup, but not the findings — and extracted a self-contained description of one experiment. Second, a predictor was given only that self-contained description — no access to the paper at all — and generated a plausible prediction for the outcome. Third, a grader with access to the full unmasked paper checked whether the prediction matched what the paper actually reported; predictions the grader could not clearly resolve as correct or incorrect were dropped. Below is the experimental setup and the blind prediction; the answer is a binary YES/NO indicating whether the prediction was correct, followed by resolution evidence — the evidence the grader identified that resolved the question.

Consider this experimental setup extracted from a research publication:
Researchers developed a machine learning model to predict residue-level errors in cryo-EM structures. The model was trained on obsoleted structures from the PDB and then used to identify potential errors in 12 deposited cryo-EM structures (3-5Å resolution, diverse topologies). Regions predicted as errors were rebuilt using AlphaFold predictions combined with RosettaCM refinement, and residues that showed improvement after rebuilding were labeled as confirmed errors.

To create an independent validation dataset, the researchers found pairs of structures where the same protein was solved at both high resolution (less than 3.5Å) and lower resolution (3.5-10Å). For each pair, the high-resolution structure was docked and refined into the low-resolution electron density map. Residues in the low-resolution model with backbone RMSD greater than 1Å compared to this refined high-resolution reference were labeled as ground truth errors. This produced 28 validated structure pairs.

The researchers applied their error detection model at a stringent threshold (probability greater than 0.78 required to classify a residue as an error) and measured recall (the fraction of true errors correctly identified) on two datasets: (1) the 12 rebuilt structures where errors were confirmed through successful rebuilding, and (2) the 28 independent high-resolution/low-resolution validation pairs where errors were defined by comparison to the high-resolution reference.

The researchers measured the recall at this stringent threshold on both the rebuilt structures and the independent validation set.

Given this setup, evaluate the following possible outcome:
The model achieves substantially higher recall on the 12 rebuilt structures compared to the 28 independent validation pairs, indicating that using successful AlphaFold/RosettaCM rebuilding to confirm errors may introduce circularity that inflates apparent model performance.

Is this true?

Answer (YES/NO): YES